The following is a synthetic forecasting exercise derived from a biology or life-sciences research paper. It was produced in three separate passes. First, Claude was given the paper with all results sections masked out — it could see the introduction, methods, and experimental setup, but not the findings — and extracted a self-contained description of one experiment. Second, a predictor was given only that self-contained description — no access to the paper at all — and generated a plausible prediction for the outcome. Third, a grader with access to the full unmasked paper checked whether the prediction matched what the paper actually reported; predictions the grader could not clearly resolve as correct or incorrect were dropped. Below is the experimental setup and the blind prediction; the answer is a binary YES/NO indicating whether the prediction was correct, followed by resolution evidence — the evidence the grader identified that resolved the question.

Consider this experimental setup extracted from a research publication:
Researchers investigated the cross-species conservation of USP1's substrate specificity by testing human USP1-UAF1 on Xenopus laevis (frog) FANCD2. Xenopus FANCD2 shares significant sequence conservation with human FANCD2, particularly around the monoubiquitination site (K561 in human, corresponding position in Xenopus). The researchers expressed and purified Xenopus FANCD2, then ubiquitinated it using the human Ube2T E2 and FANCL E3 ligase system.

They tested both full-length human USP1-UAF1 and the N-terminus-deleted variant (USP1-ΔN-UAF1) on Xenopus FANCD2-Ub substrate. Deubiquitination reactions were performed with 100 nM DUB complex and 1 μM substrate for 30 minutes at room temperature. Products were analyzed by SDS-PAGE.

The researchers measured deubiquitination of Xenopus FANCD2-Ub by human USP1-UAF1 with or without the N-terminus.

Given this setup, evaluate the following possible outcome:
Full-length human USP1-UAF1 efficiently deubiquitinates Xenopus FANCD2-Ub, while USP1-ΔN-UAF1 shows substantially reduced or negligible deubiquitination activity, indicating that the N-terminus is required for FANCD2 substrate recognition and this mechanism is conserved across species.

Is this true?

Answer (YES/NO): YES